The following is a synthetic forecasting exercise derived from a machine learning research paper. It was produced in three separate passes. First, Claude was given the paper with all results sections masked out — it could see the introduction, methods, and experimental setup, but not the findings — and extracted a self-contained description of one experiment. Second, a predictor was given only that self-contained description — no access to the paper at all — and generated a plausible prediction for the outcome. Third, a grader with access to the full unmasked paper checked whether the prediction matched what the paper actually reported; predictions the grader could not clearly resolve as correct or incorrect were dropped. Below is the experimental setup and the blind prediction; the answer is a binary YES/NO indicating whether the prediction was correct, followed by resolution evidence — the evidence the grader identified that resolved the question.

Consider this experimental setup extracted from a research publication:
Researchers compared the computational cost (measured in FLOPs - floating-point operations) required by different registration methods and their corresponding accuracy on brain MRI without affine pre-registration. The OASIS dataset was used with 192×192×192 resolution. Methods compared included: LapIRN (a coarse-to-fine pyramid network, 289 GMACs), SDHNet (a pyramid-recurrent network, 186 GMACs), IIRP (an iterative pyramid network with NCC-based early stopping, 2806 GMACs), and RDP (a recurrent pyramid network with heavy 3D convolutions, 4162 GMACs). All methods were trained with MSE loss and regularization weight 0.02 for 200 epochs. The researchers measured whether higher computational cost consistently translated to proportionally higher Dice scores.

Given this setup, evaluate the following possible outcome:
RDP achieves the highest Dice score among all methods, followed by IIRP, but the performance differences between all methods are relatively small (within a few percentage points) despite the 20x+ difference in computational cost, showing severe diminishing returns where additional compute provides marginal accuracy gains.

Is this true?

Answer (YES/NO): YES